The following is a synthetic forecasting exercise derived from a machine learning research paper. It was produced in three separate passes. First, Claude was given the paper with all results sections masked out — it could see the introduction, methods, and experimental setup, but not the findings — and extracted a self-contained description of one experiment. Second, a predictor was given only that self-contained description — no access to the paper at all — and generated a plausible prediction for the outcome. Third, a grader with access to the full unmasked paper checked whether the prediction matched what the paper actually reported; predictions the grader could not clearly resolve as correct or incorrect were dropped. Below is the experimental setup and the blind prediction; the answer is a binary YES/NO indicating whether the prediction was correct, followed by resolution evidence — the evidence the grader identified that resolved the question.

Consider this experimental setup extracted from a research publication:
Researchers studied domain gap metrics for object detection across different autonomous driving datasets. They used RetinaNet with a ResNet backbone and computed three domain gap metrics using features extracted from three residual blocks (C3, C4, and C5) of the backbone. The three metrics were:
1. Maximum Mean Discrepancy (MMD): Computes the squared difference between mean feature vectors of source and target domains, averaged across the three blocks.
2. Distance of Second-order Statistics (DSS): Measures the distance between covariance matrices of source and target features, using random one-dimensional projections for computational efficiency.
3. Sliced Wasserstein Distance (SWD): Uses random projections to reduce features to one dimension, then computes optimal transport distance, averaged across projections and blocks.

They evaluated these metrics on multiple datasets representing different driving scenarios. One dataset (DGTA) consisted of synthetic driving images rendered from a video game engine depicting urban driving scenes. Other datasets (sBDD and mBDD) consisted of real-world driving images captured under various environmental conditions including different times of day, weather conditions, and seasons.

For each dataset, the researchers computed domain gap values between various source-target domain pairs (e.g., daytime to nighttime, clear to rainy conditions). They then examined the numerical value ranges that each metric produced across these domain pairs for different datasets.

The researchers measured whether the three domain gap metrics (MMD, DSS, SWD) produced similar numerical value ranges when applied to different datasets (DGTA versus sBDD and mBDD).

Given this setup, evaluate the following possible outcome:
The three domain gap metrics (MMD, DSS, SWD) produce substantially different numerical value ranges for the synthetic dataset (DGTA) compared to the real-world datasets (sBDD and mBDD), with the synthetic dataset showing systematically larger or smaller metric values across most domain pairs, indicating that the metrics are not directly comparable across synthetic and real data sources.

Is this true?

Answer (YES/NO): NO